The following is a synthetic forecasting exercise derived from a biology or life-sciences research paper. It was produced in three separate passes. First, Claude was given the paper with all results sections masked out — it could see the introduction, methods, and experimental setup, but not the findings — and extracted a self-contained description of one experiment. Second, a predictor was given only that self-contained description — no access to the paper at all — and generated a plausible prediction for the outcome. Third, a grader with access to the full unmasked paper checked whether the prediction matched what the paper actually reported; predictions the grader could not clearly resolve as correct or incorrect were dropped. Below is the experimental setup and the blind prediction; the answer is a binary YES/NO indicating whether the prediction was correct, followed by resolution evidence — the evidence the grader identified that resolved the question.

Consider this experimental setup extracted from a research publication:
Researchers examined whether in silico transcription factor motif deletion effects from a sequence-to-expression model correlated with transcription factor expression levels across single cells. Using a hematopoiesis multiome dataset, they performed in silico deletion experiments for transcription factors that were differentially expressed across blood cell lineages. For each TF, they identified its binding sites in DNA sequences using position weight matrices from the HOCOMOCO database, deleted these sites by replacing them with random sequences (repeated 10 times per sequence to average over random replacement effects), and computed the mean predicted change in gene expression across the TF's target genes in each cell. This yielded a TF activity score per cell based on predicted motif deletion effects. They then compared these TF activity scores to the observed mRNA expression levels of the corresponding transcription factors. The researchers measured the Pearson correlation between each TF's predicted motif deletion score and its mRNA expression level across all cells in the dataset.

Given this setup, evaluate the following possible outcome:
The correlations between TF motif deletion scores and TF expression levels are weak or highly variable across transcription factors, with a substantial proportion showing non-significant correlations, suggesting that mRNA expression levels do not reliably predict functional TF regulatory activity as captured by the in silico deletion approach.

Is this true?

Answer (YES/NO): NO